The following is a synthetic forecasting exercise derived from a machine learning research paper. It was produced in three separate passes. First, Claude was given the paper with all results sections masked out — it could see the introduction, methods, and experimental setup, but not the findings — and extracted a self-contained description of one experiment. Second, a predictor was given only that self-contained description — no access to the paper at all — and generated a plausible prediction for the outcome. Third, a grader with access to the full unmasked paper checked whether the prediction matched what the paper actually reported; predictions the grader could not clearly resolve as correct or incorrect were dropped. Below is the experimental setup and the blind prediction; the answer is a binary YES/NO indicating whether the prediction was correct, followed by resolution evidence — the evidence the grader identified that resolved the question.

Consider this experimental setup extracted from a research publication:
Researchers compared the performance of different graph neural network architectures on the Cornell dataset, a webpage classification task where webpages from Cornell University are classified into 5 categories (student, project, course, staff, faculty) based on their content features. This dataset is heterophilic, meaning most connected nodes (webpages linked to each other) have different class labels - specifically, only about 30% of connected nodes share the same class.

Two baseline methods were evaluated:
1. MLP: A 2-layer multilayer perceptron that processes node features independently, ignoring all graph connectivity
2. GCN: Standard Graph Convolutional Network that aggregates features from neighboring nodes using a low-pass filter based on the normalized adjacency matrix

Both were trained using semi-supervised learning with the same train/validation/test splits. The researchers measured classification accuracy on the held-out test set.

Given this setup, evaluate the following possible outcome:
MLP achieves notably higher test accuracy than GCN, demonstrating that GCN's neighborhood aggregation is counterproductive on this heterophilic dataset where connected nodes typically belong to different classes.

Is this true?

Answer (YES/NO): YES